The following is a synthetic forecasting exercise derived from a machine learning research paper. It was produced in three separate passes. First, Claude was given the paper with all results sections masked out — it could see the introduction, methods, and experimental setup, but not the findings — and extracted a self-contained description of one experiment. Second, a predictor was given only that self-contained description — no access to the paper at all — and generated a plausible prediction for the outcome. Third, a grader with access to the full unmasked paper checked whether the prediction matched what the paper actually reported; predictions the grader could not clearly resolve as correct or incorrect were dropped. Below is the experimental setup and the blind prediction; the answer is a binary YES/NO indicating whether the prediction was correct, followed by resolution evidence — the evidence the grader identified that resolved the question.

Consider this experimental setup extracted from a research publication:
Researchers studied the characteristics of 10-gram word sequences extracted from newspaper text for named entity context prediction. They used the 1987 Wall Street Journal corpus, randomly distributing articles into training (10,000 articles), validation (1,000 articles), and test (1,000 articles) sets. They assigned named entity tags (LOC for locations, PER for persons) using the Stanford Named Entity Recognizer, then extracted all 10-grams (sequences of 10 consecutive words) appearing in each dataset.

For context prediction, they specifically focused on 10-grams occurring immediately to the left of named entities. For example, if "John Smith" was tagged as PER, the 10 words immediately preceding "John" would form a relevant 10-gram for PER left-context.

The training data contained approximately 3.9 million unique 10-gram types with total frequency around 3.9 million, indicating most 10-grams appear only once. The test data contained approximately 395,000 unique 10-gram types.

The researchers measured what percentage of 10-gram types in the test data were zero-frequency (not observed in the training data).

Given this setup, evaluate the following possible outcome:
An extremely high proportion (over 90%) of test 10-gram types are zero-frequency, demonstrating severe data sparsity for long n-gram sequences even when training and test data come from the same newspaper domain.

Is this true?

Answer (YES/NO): YES